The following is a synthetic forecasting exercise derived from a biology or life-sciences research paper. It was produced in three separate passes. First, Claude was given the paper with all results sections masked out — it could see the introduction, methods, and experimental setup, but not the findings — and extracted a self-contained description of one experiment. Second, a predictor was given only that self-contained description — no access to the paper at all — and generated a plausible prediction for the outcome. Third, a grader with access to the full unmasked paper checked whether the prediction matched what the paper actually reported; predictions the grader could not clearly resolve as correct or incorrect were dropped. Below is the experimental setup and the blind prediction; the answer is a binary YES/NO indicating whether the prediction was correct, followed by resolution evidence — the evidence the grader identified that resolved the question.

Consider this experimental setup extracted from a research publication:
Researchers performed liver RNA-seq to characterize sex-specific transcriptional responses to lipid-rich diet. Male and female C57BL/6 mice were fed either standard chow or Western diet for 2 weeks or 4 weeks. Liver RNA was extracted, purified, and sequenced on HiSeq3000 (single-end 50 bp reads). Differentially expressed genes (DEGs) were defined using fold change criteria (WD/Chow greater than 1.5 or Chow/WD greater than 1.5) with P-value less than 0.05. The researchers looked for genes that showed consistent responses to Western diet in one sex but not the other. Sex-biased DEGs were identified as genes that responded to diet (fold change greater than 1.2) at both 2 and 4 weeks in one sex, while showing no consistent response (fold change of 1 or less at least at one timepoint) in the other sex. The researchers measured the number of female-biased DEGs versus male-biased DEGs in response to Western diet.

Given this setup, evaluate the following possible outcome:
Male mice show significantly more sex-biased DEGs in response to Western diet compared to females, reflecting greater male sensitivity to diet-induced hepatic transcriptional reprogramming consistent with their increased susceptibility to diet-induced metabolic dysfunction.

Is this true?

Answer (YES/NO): NO